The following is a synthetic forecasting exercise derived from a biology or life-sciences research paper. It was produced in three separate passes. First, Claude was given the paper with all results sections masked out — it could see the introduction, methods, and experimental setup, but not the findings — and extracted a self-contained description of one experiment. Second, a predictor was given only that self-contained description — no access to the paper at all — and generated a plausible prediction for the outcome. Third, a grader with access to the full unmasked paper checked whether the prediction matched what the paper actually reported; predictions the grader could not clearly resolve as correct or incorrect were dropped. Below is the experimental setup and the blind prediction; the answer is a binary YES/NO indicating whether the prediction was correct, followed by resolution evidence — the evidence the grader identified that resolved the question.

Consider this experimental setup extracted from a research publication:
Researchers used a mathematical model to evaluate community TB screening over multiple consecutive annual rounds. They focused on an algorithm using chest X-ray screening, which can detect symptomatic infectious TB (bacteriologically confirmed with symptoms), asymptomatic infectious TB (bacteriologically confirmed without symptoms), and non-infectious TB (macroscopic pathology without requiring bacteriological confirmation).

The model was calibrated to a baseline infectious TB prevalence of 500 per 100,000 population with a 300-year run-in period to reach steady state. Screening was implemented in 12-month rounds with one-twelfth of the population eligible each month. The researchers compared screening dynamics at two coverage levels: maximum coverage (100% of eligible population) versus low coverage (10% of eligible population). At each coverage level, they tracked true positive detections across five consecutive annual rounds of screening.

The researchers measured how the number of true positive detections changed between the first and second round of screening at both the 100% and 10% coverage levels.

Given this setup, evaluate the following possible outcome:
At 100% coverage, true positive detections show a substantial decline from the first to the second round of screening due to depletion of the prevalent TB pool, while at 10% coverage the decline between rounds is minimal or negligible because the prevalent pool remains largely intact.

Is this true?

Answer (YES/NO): YES